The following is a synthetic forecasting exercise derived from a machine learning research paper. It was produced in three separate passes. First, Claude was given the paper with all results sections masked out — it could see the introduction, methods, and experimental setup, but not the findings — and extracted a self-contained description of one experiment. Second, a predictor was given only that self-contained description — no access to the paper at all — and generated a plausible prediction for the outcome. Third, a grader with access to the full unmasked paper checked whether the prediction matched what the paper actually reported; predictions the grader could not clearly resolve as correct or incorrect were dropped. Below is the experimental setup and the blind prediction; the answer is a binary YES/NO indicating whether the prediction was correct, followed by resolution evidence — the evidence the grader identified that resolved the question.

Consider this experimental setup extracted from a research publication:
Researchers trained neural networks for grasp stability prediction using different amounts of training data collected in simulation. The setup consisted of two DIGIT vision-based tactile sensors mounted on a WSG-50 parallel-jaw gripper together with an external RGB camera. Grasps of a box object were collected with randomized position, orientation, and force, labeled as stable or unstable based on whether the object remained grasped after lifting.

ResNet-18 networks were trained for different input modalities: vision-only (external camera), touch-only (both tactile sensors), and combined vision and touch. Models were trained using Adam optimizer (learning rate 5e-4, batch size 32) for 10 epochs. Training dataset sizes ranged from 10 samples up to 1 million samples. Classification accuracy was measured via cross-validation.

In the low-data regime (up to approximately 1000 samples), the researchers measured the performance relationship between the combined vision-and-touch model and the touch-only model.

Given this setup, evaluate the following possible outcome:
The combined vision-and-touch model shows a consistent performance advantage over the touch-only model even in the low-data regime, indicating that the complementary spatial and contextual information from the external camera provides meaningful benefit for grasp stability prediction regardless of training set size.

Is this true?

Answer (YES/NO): NO